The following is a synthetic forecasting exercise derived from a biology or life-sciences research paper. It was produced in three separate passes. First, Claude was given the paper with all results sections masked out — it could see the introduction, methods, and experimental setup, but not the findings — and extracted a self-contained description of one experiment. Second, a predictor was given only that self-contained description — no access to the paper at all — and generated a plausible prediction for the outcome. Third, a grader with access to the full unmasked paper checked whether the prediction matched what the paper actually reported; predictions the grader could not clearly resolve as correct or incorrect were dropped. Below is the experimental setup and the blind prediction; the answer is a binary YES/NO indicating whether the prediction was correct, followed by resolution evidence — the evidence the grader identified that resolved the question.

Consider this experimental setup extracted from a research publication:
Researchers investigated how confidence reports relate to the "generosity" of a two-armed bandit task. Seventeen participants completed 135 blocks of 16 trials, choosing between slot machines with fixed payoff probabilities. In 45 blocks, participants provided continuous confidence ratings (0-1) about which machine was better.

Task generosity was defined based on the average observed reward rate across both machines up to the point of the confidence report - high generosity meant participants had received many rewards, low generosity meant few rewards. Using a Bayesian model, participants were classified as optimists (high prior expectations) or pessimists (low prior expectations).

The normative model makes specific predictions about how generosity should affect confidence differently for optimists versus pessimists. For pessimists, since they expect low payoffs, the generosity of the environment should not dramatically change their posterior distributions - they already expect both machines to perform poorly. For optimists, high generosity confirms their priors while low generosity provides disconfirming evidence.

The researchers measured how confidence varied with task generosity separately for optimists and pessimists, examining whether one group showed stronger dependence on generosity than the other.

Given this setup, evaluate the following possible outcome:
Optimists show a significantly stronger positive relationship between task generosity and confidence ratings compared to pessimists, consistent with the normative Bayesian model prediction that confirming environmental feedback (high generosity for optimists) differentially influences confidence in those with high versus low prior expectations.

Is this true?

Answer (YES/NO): NO